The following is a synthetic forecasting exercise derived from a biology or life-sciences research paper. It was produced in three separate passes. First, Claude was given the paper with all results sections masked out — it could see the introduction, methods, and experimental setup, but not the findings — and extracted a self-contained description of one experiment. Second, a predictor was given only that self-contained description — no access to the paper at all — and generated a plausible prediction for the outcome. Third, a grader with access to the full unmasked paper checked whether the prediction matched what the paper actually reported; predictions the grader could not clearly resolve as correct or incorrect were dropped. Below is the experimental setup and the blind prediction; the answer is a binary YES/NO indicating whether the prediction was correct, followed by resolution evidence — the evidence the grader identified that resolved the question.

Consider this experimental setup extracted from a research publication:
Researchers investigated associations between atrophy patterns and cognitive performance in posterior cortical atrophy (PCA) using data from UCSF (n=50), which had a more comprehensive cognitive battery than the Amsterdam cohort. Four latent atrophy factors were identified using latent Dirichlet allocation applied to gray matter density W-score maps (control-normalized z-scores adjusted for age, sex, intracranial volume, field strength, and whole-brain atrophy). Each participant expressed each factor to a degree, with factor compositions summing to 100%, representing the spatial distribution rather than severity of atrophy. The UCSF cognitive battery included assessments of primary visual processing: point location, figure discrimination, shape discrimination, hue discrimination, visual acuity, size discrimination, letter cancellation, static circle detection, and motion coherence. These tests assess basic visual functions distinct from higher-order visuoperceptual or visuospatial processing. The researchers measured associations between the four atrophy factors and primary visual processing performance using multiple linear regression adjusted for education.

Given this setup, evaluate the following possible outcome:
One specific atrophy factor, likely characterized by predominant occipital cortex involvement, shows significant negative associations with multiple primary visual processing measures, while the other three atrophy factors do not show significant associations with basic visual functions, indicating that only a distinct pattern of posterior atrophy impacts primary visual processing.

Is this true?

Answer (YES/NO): NO